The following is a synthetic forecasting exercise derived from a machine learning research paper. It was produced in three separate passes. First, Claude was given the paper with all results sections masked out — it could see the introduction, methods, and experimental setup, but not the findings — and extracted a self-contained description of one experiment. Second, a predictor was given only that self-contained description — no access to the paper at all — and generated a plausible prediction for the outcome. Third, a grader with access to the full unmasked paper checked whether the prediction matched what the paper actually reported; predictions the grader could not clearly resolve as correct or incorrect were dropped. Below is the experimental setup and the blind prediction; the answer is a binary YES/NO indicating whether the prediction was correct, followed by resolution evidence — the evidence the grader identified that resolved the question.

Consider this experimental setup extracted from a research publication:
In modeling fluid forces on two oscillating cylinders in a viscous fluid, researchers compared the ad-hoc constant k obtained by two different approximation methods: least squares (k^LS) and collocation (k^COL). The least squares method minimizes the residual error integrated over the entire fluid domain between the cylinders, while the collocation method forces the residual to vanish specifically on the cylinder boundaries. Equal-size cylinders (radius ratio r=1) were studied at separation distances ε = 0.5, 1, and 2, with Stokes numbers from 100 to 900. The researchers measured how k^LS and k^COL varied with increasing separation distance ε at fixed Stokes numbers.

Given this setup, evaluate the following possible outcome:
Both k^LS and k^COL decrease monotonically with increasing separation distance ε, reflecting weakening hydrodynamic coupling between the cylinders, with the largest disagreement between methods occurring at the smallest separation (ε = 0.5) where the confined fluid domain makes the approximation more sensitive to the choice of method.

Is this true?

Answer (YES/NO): NO